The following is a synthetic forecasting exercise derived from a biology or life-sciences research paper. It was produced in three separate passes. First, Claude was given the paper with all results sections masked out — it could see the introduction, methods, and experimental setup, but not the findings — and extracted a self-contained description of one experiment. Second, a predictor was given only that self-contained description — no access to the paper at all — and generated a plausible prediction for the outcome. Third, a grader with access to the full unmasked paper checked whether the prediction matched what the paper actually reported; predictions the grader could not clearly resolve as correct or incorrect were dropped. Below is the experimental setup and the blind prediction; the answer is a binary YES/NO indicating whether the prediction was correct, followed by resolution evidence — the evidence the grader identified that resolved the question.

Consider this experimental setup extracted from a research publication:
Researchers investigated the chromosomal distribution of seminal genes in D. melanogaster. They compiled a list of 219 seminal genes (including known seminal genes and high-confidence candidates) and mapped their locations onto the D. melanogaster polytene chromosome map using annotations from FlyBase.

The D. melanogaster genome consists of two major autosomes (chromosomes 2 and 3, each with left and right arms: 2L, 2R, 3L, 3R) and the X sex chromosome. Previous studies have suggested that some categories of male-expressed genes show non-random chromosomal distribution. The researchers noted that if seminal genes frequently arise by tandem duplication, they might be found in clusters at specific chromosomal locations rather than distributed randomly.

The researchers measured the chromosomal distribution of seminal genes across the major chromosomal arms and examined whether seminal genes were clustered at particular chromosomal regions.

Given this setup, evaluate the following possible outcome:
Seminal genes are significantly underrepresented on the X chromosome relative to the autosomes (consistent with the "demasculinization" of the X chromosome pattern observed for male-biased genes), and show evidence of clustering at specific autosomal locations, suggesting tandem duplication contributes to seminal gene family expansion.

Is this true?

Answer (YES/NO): YES